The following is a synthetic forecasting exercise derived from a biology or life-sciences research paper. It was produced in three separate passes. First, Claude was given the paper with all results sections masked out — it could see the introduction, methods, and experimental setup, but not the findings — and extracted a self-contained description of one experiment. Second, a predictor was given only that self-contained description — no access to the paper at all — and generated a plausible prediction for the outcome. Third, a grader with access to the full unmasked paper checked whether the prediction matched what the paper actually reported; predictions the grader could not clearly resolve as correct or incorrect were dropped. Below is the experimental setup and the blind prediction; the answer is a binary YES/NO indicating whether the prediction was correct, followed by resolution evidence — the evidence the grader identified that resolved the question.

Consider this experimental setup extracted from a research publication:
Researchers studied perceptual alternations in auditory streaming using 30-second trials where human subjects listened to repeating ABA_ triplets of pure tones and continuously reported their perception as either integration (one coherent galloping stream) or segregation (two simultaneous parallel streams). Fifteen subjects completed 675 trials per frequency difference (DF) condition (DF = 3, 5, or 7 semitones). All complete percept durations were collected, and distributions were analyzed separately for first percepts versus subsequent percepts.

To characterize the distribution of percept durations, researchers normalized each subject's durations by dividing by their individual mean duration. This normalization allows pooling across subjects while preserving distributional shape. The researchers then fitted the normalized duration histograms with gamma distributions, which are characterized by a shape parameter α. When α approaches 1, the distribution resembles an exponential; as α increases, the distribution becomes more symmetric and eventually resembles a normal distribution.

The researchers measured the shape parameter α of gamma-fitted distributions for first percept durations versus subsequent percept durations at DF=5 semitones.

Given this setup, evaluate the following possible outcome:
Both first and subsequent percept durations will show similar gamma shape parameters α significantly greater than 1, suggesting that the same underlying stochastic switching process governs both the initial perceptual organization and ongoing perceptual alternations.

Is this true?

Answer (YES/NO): NO